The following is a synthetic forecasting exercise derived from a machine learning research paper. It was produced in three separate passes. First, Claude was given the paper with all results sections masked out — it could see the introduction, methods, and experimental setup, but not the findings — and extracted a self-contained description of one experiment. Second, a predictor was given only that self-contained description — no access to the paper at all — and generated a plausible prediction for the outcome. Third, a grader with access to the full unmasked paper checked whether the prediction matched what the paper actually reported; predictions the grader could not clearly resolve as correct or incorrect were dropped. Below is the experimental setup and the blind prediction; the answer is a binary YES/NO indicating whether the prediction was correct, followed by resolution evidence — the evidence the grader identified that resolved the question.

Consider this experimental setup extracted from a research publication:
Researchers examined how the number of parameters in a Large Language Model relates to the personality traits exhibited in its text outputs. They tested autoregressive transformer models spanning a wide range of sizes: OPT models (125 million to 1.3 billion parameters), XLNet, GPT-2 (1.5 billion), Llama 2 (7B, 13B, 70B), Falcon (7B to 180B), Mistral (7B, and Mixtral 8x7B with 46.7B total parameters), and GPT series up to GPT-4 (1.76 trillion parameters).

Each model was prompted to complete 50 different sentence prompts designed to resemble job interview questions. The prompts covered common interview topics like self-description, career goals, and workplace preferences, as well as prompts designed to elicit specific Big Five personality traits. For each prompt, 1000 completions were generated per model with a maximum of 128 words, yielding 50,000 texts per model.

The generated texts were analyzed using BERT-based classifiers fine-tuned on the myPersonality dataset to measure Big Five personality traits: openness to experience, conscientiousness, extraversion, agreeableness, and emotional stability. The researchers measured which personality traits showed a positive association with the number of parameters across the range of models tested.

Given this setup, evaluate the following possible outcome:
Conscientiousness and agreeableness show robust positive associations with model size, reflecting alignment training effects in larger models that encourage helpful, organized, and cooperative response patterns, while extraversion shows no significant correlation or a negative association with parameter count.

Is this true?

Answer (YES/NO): NO